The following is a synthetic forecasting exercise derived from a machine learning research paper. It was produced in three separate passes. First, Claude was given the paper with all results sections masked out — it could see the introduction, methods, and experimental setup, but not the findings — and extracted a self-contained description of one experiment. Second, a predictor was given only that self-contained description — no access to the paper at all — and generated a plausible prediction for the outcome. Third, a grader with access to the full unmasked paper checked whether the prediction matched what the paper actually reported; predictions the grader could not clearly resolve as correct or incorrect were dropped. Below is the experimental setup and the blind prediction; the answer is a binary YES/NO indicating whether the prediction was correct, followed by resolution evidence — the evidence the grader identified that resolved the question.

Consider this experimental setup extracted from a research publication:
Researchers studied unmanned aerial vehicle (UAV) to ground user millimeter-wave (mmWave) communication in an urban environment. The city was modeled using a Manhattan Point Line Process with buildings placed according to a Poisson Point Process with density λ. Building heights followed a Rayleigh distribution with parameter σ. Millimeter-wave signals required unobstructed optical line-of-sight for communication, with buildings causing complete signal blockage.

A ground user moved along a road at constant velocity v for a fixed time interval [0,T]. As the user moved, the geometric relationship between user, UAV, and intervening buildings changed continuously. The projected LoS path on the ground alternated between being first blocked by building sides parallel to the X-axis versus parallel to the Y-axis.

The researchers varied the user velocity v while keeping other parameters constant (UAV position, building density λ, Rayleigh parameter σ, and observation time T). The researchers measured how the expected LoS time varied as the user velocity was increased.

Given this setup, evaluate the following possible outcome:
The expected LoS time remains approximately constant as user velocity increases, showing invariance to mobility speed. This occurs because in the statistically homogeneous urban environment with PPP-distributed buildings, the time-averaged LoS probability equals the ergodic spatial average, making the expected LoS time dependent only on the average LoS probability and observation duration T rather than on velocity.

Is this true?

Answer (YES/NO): NO